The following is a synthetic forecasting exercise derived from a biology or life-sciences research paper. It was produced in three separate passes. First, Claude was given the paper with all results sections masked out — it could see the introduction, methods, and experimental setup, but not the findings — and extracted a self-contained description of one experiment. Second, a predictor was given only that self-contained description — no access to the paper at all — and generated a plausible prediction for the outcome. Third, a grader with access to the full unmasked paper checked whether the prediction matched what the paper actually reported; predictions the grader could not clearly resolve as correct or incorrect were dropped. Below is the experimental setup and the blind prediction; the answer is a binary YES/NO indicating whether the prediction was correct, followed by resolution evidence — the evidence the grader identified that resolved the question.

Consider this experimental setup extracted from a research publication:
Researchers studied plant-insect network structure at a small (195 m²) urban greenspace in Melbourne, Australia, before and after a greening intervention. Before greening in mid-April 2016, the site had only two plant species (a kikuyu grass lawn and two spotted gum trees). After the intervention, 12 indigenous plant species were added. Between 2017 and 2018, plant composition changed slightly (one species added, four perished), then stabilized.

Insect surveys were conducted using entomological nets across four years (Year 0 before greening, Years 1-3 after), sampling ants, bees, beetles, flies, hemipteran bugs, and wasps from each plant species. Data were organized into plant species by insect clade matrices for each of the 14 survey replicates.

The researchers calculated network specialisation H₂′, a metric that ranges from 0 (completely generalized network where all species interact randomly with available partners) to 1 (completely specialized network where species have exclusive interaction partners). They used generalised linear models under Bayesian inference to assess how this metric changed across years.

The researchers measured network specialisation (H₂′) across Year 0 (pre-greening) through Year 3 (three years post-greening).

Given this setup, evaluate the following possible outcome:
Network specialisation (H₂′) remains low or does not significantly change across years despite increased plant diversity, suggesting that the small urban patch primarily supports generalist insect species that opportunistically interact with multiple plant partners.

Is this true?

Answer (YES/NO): YES